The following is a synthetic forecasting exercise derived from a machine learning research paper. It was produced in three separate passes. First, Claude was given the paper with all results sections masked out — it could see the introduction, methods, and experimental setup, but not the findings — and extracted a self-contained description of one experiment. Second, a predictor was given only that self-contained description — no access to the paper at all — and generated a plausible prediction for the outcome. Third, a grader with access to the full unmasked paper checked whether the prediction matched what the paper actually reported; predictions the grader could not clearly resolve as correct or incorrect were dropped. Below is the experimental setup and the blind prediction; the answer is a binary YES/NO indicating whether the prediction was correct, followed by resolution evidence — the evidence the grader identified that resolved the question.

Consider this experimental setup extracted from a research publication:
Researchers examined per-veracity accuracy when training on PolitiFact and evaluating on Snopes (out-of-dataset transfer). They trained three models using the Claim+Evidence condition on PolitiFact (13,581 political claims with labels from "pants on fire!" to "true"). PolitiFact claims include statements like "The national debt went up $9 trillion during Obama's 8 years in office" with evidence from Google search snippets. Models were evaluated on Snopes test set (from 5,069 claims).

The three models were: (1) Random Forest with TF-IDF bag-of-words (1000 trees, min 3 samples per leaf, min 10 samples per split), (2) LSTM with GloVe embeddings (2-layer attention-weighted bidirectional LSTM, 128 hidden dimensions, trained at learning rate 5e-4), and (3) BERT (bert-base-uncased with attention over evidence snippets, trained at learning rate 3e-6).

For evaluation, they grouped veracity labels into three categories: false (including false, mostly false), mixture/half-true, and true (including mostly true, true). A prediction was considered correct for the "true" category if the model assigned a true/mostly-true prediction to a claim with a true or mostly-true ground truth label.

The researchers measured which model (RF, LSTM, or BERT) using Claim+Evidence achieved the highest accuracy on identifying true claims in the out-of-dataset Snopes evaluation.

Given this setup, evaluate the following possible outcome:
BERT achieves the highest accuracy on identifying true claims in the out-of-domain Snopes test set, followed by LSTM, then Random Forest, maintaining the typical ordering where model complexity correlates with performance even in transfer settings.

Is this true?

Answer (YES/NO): NO